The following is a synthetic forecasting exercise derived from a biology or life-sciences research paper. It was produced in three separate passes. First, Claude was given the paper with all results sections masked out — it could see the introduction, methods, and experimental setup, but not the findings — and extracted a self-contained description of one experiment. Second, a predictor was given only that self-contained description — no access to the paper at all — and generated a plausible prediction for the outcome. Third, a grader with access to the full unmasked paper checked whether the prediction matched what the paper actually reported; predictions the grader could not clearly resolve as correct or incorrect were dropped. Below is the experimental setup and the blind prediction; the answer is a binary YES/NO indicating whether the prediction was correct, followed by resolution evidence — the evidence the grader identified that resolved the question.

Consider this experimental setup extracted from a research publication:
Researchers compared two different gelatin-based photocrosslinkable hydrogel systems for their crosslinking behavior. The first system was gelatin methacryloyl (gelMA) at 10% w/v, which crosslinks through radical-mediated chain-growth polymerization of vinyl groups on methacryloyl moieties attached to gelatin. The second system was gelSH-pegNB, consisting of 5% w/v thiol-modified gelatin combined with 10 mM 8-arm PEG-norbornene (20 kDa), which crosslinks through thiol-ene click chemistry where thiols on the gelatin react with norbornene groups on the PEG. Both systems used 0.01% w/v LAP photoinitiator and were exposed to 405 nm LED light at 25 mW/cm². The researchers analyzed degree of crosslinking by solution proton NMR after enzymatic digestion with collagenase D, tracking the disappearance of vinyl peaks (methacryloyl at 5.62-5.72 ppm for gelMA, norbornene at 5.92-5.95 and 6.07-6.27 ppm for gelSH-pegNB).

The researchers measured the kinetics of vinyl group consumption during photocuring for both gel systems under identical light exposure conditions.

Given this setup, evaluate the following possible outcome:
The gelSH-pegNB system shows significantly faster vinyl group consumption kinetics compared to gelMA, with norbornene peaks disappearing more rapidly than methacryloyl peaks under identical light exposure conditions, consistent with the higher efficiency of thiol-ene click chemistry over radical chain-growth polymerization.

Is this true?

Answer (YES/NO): YES